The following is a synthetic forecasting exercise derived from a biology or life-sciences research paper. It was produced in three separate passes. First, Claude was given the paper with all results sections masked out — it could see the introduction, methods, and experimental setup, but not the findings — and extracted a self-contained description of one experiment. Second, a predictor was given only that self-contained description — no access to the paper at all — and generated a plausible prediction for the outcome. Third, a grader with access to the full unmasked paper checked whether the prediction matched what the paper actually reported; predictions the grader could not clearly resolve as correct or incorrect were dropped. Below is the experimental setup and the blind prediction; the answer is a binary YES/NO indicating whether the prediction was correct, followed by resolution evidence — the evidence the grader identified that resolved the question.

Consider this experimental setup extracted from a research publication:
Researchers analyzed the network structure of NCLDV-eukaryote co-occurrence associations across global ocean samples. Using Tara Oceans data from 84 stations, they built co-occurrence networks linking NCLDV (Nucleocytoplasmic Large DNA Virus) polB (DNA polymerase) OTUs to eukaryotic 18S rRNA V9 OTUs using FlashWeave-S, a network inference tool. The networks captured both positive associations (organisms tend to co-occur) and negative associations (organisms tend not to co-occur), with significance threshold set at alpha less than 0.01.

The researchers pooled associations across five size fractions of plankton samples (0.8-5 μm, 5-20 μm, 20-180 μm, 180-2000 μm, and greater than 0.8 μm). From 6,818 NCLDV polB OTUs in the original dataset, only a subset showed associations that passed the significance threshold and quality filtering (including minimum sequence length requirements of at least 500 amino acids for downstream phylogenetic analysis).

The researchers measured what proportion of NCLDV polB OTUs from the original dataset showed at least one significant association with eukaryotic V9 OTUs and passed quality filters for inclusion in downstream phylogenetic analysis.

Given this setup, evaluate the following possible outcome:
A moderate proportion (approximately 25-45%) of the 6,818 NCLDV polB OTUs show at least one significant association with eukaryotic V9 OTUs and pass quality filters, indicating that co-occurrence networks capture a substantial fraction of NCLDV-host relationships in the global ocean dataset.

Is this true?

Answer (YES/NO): NO